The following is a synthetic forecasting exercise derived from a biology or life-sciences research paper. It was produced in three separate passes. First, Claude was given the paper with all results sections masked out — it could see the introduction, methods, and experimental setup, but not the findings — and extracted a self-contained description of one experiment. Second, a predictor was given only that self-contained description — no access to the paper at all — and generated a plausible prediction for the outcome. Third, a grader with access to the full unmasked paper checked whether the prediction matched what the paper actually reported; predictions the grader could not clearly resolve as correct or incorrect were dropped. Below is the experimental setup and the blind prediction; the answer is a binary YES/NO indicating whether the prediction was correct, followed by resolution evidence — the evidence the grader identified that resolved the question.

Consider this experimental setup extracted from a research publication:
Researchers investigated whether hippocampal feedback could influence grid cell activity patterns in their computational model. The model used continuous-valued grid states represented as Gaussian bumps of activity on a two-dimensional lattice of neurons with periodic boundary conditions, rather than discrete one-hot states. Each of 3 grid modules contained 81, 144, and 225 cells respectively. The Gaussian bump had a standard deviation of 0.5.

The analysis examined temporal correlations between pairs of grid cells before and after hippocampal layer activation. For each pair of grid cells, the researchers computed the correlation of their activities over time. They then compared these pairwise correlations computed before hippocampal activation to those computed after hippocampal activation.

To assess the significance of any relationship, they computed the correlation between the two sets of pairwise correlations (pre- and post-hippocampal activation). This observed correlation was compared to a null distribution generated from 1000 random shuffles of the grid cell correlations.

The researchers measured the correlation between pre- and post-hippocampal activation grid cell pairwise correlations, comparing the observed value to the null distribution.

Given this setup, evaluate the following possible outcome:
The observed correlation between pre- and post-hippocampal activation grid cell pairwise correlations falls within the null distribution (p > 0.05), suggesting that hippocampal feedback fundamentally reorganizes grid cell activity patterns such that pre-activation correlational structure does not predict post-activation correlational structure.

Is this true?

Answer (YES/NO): NO